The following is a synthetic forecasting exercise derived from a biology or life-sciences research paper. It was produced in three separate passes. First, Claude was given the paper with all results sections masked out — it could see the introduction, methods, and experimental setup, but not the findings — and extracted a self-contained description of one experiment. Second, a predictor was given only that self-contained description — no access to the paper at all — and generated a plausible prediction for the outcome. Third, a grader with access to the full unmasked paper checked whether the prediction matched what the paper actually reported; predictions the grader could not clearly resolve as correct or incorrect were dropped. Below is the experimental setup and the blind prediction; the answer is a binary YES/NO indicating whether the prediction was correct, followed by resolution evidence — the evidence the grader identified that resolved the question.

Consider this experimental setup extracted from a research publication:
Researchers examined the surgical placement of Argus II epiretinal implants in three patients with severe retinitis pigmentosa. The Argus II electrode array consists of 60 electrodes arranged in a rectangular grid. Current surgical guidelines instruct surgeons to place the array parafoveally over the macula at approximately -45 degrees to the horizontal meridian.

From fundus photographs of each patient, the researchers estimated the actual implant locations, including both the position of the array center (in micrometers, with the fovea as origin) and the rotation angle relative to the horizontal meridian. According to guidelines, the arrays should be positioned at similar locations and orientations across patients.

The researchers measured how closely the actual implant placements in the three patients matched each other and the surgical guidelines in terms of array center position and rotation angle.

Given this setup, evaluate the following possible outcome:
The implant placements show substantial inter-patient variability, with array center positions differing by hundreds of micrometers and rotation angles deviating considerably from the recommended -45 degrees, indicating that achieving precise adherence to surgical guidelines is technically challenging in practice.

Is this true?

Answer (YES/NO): NO